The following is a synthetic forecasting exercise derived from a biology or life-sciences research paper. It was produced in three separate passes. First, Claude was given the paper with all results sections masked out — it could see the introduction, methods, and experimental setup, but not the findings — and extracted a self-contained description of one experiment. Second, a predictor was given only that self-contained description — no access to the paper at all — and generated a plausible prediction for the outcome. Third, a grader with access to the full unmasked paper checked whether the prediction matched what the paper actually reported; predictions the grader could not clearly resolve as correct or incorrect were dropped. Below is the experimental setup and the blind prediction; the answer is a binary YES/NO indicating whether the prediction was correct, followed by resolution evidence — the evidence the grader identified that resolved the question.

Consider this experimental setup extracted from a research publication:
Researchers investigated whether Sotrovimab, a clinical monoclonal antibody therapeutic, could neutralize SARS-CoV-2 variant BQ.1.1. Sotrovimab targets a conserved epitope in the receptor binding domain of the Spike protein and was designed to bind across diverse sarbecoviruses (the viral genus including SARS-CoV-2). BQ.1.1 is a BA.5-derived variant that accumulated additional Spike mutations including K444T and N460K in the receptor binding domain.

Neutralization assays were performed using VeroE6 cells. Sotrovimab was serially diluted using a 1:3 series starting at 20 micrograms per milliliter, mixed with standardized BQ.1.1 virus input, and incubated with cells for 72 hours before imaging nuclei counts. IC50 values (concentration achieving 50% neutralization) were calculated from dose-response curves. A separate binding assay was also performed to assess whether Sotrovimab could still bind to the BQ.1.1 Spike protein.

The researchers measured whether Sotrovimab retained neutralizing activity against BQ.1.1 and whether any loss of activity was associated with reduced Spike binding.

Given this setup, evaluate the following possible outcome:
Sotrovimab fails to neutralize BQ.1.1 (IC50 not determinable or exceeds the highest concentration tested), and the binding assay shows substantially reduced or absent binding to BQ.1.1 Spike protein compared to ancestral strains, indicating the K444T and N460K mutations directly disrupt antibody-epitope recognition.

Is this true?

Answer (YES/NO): YES